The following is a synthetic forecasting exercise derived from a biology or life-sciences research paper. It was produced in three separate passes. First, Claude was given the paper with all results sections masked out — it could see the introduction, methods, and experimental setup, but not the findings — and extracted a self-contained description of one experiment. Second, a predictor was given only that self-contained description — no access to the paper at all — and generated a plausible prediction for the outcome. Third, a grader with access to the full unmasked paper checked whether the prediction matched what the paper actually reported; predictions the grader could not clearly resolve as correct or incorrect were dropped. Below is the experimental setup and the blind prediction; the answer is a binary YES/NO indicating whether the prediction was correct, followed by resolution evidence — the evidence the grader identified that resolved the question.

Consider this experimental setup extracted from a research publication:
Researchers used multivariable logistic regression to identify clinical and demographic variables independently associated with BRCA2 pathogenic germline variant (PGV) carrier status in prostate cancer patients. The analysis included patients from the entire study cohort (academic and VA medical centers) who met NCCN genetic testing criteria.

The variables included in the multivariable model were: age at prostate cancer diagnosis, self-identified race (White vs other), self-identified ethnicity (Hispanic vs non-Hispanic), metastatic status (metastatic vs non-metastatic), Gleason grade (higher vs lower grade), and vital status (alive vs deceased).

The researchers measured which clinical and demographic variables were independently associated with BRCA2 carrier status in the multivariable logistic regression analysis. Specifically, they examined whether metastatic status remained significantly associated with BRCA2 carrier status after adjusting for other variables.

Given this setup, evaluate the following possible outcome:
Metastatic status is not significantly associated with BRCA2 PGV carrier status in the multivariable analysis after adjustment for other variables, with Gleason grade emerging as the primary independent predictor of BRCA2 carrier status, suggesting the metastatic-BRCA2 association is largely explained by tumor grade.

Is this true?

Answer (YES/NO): NO